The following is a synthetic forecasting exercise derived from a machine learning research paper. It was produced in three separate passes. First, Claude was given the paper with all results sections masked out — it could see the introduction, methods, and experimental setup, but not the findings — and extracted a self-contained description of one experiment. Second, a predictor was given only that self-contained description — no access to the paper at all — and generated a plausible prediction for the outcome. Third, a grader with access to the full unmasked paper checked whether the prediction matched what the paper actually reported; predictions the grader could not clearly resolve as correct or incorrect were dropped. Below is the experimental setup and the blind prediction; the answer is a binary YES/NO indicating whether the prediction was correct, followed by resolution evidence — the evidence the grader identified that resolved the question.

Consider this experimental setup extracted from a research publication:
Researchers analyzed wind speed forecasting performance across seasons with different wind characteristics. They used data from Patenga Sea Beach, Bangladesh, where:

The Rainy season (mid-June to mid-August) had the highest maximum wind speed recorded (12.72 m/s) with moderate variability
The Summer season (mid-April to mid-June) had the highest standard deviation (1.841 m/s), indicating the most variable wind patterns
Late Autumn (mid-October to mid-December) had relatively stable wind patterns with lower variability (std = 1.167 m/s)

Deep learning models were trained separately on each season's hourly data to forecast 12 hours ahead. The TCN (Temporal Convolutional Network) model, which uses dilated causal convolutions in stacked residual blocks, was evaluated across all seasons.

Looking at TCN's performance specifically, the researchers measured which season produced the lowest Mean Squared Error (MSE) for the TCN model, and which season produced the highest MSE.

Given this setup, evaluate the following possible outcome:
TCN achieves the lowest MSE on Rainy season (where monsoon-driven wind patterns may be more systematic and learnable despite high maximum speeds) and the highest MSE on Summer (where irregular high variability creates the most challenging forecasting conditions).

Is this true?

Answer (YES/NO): NO